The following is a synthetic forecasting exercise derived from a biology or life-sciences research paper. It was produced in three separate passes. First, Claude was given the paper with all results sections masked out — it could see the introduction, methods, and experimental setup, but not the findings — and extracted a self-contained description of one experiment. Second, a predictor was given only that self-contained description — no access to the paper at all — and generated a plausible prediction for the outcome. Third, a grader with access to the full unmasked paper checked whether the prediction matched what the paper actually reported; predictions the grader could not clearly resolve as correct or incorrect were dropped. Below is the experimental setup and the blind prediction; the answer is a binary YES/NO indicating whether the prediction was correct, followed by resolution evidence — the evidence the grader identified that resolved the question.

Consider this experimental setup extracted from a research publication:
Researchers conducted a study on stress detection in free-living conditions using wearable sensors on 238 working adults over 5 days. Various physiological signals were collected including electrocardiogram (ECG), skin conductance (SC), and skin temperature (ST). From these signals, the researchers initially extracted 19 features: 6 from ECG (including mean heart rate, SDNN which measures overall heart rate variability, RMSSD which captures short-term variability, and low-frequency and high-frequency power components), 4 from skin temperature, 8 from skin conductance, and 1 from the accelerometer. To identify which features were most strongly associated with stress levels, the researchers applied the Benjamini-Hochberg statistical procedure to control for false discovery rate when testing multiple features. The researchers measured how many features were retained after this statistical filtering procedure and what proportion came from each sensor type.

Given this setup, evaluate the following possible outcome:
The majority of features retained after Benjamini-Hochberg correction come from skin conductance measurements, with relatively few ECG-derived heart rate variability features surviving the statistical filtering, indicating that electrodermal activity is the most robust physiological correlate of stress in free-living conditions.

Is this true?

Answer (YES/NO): NO